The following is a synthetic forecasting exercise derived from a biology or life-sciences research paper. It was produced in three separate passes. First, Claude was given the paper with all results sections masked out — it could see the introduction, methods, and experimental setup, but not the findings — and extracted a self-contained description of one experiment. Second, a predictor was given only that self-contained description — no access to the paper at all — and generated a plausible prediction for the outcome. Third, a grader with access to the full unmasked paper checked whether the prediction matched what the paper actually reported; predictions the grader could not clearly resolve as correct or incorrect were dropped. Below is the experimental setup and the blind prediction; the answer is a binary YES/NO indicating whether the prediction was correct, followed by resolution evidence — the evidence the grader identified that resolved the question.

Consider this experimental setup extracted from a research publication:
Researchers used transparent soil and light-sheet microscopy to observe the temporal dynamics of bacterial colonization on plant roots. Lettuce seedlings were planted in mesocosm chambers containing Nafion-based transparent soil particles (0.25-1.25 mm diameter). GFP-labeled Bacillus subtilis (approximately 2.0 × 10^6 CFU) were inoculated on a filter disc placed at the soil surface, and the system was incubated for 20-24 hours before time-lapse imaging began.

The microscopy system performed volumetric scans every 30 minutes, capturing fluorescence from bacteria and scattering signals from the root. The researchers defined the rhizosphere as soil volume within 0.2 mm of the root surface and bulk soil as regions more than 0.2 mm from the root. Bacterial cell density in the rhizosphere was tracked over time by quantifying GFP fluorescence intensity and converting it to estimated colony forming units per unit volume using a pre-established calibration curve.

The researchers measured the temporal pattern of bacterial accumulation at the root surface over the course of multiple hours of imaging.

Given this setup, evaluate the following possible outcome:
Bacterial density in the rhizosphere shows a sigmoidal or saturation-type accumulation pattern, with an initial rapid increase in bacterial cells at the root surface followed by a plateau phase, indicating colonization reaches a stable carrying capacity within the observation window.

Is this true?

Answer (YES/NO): NO